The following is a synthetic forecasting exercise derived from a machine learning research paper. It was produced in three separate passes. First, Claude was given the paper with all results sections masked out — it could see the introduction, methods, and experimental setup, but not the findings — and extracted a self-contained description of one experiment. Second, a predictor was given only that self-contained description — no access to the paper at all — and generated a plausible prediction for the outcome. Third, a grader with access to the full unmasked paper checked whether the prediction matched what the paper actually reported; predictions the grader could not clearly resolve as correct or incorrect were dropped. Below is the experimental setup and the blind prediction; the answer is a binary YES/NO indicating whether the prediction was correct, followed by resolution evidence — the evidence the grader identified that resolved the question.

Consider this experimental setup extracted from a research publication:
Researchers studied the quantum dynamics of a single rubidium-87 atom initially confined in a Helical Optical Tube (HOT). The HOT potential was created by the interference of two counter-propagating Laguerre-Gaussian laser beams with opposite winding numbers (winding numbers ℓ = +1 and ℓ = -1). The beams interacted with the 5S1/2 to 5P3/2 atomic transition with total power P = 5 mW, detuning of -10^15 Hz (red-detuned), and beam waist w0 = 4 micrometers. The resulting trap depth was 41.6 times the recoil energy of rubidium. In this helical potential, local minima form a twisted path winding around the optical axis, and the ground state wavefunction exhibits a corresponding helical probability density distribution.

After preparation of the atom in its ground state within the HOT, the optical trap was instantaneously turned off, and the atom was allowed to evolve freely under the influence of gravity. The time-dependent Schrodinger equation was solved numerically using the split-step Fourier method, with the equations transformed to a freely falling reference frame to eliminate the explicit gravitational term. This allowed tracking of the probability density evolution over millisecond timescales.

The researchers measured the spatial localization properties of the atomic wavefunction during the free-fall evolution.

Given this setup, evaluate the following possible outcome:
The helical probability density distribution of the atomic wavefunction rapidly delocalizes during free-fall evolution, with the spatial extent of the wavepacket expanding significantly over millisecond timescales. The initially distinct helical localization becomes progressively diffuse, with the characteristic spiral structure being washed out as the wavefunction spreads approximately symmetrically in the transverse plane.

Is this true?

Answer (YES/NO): NO